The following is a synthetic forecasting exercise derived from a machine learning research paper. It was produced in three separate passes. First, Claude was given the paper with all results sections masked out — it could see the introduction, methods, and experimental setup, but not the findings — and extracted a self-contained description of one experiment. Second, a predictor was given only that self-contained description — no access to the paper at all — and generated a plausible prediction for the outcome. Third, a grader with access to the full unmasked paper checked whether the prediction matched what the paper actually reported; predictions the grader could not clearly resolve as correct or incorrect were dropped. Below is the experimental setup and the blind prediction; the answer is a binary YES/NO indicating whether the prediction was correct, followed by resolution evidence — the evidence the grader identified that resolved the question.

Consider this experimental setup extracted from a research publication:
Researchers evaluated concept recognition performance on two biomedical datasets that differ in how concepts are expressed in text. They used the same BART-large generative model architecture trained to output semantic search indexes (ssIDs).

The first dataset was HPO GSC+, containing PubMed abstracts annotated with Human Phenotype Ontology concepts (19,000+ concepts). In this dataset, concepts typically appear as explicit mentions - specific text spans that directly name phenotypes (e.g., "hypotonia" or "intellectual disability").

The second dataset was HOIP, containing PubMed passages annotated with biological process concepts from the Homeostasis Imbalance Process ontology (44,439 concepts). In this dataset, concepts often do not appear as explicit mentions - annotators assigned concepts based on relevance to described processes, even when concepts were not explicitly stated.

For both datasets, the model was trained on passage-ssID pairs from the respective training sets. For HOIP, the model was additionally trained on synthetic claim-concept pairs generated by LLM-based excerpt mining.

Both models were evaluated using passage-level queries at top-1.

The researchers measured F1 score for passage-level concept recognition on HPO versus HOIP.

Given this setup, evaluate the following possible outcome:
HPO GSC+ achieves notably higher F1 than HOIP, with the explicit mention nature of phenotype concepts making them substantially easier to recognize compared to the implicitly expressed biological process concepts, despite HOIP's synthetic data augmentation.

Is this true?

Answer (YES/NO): YES